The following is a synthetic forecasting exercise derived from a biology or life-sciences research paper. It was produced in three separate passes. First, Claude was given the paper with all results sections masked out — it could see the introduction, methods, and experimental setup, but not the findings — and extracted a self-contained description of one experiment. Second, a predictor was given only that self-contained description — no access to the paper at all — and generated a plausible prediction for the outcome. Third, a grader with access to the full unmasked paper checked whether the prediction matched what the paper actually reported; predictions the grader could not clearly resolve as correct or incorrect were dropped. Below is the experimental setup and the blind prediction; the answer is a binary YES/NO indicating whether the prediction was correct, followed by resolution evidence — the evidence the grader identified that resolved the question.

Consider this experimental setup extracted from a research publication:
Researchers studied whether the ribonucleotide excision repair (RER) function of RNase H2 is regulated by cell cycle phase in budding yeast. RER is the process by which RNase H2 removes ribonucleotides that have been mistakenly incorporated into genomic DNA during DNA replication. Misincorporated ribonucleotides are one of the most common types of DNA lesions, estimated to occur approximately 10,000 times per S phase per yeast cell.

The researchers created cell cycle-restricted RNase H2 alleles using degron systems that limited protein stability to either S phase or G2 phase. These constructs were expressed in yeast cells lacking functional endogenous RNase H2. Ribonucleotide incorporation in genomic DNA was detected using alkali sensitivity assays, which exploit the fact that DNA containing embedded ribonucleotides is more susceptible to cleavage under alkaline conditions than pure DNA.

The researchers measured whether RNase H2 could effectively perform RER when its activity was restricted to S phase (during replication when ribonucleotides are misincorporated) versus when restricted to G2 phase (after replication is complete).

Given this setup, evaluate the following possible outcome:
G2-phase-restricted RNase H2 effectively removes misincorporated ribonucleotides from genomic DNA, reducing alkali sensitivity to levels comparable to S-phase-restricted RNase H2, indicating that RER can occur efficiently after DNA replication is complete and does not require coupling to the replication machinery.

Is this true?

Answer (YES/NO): NO